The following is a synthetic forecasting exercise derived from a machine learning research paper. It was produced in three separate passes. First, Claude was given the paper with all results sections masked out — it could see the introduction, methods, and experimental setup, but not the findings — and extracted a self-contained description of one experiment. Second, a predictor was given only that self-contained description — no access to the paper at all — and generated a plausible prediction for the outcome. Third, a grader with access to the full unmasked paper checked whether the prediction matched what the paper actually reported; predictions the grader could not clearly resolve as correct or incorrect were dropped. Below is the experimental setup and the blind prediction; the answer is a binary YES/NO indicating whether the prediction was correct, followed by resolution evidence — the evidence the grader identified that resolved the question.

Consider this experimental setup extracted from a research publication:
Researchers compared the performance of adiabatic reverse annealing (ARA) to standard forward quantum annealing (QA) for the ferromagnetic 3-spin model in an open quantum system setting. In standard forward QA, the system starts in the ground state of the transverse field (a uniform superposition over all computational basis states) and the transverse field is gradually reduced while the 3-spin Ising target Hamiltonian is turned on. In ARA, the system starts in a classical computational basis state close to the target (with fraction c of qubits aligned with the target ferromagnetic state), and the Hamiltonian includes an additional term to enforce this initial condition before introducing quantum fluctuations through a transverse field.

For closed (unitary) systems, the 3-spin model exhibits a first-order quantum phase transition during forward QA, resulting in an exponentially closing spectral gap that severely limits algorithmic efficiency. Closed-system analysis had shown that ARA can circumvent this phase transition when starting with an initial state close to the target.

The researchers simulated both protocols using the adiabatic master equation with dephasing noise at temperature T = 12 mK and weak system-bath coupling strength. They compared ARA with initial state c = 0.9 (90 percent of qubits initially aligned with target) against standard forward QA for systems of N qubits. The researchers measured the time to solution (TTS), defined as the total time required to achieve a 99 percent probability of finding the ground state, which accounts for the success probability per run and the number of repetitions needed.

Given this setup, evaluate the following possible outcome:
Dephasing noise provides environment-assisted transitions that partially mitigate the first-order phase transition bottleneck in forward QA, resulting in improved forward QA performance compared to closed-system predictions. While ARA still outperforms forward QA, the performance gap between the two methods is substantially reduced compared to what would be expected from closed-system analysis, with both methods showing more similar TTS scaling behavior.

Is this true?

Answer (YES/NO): NO